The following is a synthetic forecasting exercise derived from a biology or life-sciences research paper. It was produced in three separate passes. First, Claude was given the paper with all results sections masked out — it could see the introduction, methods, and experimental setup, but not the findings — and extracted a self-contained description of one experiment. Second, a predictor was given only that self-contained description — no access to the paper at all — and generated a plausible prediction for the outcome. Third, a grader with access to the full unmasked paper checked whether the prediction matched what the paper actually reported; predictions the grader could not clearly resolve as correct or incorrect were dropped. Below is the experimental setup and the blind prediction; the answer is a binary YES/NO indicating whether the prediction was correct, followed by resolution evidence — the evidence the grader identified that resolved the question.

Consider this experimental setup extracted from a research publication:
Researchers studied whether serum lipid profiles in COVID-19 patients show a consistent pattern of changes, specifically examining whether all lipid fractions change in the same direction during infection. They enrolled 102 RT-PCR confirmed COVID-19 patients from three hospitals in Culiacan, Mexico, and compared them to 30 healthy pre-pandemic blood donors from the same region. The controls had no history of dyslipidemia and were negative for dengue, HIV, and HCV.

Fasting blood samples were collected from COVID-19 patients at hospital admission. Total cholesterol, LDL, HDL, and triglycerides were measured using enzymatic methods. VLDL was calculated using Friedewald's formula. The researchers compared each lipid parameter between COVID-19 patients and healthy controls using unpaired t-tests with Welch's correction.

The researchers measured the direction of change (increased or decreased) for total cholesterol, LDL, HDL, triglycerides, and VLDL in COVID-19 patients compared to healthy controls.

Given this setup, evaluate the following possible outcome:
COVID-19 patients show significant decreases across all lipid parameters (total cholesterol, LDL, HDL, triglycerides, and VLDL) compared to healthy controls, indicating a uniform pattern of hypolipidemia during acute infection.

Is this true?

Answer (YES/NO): NO